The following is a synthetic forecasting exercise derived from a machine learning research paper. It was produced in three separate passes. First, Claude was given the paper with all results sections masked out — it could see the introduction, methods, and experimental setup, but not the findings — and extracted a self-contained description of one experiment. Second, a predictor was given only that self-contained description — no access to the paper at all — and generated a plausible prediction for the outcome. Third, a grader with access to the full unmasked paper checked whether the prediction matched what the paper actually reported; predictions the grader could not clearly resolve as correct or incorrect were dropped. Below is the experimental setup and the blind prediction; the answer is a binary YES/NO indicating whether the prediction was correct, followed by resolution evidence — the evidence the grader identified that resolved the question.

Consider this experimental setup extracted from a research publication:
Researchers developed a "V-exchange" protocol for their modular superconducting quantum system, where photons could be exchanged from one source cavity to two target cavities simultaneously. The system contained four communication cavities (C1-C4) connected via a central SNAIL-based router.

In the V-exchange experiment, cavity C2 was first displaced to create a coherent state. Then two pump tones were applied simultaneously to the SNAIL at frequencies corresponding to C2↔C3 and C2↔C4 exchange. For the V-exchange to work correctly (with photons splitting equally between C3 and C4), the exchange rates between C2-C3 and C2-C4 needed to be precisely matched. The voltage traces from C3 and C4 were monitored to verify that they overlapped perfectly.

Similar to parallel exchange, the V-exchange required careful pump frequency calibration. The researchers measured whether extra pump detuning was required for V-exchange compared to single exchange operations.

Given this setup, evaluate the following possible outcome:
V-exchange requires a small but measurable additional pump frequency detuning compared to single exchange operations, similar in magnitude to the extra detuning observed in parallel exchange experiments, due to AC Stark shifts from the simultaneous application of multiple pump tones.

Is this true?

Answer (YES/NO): NO